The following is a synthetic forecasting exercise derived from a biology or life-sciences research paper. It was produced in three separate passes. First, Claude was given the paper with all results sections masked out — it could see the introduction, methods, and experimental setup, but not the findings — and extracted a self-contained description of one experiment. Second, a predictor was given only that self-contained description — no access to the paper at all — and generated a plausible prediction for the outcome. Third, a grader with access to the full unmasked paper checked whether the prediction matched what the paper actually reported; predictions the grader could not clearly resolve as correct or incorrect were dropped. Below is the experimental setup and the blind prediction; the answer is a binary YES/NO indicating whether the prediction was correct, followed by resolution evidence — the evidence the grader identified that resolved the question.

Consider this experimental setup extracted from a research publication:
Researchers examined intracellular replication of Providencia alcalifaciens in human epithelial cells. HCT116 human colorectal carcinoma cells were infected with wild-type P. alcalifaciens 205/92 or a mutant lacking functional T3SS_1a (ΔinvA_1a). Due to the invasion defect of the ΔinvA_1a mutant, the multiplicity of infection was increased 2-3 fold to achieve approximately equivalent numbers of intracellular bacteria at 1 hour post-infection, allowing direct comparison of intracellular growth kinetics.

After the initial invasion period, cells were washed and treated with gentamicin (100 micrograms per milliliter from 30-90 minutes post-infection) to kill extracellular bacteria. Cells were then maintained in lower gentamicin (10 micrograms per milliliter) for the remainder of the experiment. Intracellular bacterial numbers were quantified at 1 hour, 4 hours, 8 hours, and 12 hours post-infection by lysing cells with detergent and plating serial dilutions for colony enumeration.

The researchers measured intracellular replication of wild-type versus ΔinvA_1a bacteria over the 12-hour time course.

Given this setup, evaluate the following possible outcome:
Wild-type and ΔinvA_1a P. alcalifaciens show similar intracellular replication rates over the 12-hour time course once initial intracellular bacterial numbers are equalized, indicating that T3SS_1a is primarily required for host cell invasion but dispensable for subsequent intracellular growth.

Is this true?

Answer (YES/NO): NO